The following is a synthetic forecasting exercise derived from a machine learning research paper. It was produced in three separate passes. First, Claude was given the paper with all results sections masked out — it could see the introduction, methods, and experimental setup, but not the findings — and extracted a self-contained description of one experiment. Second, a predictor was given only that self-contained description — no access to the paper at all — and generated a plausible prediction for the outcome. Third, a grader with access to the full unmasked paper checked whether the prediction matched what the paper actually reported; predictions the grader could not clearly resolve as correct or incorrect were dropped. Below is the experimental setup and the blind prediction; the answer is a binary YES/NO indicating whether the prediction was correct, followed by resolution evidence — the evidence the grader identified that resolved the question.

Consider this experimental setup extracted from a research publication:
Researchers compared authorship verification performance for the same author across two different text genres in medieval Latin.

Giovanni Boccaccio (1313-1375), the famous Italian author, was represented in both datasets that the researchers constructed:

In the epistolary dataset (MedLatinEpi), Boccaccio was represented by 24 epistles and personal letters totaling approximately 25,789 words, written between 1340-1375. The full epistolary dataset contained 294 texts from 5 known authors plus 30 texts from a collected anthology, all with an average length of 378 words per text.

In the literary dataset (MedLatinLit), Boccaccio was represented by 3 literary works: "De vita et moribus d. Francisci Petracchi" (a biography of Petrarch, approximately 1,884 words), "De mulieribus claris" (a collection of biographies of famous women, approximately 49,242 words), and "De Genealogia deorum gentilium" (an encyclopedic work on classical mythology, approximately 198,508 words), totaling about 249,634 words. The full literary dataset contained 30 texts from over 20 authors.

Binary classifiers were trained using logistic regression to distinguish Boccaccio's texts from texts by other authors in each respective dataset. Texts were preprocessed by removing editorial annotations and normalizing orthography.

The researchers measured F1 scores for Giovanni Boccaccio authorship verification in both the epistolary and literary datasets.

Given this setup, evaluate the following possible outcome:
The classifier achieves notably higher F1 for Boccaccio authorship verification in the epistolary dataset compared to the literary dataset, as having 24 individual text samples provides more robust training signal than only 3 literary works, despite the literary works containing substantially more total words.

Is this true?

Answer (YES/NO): YES